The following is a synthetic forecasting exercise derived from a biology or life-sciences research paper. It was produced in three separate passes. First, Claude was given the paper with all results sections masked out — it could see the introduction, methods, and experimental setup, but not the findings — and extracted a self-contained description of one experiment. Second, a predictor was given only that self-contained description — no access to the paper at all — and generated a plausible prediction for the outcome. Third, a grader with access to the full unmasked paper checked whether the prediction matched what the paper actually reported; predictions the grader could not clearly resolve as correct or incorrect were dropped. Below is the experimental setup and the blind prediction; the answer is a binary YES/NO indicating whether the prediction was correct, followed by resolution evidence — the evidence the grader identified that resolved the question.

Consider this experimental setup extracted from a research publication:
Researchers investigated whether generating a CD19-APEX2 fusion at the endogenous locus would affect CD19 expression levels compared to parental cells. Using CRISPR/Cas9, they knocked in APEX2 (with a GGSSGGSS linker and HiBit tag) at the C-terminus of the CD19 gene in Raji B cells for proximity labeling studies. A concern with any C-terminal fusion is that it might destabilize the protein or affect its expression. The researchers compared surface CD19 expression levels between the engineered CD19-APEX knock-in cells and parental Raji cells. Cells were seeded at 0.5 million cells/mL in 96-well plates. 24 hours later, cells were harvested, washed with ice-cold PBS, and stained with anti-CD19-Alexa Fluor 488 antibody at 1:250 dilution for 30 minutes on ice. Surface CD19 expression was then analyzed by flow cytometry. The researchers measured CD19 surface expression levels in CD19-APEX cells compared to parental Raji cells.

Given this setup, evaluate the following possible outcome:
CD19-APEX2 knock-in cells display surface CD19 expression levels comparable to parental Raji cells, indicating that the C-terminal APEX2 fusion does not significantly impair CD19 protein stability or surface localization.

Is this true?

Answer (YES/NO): NO